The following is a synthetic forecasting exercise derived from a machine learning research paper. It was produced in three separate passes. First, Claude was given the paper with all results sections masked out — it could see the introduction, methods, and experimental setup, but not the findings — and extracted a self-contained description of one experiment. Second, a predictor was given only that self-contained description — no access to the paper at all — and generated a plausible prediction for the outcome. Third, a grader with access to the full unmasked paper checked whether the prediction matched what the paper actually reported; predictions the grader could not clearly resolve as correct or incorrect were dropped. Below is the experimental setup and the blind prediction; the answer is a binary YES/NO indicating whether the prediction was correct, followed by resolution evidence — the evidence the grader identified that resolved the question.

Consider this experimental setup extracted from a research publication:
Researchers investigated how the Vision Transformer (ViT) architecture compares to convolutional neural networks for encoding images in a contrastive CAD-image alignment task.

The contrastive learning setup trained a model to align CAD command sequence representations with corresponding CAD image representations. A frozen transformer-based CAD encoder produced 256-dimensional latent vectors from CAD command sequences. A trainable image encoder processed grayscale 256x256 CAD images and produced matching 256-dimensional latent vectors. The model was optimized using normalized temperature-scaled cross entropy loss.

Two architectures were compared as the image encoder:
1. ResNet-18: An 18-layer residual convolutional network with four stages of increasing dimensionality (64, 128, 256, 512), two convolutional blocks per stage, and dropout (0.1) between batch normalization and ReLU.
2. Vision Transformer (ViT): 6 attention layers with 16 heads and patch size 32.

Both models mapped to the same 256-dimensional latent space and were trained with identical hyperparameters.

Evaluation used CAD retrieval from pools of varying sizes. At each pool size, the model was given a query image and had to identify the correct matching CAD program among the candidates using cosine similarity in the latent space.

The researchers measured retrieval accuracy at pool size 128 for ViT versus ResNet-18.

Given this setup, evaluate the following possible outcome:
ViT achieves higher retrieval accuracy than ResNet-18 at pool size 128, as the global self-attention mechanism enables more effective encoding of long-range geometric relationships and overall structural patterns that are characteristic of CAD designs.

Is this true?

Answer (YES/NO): NO